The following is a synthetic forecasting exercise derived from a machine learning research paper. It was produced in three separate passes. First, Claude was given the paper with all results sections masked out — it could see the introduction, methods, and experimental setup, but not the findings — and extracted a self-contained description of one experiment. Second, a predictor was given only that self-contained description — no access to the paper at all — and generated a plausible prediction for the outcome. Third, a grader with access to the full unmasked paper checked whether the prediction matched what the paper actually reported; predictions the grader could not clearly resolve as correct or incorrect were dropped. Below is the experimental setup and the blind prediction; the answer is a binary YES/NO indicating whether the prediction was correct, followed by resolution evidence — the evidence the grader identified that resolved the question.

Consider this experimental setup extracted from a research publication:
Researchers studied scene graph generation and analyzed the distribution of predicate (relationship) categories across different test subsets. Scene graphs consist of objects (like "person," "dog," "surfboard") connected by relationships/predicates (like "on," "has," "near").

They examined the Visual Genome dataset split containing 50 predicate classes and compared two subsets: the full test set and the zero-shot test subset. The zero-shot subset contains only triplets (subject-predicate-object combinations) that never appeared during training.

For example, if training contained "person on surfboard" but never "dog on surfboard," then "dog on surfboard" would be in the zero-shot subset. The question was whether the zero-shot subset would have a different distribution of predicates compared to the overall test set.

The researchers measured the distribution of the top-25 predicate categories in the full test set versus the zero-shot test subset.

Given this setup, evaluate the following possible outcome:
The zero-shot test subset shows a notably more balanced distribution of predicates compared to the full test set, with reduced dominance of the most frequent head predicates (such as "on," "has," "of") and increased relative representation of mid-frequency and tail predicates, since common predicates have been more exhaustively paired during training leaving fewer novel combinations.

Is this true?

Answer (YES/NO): NO